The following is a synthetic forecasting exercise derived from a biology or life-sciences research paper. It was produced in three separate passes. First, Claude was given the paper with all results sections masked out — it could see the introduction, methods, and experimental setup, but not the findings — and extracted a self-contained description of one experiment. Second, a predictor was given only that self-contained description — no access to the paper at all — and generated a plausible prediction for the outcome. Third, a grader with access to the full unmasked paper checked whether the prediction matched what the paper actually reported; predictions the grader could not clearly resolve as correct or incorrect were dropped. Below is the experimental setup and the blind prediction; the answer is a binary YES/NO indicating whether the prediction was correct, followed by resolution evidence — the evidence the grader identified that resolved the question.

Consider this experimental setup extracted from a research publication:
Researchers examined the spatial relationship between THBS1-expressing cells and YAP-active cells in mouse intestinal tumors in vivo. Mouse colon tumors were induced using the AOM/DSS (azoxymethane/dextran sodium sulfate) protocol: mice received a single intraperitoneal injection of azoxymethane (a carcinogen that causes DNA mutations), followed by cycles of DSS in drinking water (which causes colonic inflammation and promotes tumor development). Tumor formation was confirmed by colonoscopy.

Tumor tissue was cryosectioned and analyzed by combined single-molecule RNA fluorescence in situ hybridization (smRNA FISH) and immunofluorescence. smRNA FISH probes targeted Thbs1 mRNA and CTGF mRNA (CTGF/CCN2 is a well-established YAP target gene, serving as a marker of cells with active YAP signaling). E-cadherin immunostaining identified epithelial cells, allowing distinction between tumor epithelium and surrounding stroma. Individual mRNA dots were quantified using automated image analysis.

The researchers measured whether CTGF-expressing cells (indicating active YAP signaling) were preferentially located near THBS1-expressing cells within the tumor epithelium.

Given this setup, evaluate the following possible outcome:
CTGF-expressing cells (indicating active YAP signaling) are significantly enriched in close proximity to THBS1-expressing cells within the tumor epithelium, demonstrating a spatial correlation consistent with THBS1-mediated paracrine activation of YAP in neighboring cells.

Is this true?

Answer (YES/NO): YES